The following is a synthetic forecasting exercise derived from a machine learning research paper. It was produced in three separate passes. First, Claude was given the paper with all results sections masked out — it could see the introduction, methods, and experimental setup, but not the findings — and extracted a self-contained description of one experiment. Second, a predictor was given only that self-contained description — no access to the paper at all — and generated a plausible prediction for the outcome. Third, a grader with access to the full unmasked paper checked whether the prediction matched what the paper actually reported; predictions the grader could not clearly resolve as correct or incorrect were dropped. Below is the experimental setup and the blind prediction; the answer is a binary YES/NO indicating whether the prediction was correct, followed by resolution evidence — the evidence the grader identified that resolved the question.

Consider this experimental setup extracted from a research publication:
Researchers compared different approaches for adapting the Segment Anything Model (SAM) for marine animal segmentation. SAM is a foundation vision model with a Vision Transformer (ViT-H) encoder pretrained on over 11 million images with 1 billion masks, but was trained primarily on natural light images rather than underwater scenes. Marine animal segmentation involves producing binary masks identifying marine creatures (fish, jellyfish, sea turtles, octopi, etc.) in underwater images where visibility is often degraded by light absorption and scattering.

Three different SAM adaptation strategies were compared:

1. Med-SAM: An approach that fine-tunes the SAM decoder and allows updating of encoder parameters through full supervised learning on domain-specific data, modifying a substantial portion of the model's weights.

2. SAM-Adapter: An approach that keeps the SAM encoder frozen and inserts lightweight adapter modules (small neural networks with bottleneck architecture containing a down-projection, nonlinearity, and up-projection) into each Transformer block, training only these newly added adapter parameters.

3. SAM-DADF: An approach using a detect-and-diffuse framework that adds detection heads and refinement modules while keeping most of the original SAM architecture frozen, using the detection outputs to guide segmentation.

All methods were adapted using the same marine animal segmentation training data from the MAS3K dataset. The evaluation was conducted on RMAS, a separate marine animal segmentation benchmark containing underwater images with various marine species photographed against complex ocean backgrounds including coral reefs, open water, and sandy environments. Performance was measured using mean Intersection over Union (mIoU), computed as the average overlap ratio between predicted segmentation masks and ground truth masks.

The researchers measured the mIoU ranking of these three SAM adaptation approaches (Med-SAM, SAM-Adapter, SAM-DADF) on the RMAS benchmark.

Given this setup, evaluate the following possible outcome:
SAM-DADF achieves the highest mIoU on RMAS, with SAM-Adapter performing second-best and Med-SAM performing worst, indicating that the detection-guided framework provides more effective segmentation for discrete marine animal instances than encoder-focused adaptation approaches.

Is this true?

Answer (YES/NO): NO